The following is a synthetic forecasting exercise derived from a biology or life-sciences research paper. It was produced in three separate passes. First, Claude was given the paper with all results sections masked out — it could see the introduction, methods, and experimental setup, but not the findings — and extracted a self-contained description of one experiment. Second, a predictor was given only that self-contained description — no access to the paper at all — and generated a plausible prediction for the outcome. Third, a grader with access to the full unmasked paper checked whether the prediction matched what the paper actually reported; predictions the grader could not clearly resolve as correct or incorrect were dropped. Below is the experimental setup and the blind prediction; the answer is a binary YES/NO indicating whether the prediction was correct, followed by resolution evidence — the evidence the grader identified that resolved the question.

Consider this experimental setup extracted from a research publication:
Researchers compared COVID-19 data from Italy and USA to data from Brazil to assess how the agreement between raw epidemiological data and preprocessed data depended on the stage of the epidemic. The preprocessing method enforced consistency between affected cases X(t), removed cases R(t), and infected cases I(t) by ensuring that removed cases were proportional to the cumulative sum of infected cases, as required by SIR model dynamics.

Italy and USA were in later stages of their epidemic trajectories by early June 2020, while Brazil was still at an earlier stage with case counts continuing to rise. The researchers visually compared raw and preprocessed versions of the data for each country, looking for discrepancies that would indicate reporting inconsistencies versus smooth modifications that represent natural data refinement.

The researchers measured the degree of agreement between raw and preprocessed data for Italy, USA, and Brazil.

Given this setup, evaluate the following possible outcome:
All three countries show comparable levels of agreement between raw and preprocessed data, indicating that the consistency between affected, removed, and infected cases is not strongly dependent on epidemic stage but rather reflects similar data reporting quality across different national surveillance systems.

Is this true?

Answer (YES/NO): YES